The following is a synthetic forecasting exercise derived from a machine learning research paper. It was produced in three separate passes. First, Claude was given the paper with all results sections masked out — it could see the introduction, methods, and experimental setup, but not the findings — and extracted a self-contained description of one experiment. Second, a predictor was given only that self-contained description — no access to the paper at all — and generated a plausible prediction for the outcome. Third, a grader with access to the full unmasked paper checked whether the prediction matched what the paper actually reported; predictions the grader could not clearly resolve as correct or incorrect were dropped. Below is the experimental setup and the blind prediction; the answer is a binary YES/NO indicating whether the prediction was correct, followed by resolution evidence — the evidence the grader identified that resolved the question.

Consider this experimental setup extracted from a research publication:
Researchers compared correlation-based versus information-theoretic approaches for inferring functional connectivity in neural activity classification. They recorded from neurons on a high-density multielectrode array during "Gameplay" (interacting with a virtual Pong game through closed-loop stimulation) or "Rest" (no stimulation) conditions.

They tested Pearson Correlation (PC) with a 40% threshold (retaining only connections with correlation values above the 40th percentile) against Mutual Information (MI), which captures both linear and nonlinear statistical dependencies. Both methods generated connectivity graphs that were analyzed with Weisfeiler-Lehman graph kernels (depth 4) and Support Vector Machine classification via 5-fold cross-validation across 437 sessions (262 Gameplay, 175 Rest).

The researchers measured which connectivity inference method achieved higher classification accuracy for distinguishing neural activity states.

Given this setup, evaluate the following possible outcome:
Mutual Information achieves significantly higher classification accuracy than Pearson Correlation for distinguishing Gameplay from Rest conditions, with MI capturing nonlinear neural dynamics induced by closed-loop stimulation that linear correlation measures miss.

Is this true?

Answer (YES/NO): NO